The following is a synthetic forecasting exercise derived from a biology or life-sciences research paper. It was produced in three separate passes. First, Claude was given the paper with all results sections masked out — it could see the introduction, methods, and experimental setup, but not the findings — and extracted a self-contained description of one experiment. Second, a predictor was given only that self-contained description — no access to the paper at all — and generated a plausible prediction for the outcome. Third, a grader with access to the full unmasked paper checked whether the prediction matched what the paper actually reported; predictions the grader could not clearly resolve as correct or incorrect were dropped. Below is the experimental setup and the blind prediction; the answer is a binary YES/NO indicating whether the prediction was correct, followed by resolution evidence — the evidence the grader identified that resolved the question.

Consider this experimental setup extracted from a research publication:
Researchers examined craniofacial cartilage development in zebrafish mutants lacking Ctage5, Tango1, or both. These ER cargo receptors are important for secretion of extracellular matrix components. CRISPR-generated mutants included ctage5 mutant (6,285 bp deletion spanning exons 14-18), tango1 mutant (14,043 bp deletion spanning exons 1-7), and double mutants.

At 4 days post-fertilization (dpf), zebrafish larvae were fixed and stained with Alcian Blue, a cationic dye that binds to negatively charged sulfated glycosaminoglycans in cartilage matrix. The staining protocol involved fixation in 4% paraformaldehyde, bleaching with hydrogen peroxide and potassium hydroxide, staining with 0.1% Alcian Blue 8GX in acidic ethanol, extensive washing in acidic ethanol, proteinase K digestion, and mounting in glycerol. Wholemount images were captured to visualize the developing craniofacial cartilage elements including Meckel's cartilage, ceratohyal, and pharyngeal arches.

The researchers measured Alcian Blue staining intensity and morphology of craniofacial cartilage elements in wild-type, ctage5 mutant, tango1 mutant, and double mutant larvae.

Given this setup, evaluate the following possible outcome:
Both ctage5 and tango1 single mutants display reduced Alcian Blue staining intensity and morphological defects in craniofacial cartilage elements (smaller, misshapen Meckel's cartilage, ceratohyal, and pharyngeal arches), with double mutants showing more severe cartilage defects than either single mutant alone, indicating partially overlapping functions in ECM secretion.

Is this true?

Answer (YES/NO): NO